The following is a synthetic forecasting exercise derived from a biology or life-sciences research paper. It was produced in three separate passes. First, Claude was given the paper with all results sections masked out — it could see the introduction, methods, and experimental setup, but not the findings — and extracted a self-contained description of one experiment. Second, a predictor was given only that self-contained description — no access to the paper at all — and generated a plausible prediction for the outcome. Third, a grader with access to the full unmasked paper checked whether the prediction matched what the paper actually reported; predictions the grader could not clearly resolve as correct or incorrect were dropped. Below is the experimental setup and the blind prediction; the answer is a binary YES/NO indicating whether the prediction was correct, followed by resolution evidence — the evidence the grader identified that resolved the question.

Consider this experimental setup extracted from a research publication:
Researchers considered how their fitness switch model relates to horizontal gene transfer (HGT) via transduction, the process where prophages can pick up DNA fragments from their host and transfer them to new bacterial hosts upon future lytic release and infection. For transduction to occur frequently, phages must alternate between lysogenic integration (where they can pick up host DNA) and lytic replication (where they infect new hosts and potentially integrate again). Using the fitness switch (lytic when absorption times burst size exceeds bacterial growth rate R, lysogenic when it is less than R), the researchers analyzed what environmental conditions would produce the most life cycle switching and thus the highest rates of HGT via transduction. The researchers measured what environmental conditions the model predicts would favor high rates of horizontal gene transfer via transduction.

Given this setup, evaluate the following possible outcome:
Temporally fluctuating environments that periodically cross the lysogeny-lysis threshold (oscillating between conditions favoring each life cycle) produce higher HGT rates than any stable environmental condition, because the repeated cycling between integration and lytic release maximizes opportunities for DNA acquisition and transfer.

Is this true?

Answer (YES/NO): YES